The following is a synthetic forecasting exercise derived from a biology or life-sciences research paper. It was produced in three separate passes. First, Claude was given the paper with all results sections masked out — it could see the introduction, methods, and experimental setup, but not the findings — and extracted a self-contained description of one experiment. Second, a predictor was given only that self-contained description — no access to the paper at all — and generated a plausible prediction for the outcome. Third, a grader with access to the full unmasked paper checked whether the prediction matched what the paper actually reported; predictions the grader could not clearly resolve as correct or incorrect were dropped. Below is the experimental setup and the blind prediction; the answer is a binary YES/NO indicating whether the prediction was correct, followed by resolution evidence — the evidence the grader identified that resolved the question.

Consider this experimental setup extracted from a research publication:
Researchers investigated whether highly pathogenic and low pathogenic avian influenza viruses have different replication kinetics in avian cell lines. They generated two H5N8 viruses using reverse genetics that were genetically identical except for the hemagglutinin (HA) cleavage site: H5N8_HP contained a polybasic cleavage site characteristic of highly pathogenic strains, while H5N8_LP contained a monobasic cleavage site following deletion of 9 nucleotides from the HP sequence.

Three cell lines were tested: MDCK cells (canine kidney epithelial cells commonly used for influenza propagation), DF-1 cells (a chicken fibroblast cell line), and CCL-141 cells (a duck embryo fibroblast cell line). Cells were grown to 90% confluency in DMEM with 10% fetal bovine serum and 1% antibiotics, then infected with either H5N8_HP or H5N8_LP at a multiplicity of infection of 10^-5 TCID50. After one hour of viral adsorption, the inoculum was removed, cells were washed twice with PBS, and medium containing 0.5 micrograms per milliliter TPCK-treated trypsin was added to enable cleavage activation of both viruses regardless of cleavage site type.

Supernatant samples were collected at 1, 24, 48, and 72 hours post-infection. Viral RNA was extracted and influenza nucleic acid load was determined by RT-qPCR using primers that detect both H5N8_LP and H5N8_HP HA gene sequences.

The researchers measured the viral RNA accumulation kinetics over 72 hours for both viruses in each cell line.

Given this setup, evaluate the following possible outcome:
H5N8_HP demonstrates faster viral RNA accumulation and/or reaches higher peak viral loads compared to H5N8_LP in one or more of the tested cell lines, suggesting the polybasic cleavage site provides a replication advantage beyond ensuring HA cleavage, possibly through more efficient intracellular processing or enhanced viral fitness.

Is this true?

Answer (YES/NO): NO